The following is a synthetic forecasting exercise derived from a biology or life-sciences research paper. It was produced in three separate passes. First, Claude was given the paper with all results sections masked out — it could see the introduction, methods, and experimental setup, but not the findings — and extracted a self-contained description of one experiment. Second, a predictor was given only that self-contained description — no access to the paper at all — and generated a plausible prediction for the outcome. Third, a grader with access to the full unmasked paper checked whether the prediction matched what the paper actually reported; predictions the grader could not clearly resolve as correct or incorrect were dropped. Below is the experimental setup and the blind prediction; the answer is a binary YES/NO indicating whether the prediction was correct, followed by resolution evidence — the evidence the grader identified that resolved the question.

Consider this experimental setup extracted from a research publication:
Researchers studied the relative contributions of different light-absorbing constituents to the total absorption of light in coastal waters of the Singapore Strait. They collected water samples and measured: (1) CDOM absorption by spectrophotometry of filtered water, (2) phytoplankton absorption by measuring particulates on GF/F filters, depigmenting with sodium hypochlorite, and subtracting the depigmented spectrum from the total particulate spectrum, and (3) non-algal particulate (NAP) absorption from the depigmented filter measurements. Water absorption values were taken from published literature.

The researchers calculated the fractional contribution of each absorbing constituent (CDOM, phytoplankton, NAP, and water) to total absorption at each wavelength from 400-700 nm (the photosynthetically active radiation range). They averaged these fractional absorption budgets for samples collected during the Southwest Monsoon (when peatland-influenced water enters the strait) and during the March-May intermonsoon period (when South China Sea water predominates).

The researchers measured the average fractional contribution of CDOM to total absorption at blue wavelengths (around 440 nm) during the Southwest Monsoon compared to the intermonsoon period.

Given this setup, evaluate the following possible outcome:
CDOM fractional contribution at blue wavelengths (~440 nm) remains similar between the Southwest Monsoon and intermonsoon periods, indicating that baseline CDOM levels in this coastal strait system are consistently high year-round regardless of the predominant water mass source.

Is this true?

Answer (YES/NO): NO